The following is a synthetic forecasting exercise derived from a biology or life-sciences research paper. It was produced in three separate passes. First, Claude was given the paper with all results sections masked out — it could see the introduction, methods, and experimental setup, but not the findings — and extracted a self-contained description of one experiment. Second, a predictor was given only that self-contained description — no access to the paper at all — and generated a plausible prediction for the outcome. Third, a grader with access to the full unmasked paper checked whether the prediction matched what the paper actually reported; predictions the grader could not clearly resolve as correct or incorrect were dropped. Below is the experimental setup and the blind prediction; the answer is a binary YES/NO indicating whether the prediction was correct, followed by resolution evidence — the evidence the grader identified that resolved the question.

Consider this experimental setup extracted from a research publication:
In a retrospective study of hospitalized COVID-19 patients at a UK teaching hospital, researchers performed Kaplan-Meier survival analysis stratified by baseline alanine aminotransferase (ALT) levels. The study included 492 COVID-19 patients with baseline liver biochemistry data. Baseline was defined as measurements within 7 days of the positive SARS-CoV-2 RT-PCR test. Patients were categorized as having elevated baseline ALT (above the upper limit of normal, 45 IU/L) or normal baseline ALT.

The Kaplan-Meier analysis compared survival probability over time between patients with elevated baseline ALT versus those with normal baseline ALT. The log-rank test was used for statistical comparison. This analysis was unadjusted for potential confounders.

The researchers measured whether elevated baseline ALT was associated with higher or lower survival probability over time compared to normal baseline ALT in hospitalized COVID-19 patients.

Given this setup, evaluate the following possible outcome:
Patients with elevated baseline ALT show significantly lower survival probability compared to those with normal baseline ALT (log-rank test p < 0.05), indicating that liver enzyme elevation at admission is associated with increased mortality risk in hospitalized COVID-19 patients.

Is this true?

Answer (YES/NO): NO